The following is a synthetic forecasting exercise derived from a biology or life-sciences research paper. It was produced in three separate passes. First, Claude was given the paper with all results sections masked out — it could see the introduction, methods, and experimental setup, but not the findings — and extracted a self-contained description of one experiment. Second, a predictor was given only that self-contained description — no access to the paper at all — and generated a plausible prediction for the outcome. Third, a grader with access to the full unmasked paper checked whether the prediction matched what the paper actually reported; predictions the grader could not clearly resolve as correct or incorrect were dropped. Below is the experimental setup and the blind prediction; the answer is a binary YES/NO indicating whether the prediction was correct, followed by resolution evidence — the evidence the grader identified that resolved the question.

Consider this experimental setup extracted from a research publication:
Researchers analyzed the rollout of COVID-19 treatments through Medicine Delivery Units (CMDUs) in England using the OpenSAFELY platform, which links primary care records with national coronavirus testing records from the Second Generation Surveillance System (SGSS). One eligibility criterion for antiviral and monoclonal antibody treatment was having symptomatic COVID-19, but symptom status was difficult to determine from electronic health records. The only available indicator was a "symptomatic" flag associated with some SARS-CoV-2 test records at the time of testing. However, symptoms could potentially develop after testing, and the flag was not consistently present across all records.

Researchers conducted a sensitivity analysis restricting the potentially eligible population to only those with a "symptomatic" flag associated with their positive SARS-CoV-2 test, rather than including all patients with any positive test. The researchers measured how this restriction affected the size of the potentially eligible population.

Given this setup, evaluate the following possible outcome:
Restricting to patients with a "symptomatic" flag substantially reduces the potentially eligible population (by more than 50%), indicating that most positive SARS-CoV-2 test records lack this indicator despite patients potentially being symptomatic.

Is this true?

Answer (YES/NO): YES